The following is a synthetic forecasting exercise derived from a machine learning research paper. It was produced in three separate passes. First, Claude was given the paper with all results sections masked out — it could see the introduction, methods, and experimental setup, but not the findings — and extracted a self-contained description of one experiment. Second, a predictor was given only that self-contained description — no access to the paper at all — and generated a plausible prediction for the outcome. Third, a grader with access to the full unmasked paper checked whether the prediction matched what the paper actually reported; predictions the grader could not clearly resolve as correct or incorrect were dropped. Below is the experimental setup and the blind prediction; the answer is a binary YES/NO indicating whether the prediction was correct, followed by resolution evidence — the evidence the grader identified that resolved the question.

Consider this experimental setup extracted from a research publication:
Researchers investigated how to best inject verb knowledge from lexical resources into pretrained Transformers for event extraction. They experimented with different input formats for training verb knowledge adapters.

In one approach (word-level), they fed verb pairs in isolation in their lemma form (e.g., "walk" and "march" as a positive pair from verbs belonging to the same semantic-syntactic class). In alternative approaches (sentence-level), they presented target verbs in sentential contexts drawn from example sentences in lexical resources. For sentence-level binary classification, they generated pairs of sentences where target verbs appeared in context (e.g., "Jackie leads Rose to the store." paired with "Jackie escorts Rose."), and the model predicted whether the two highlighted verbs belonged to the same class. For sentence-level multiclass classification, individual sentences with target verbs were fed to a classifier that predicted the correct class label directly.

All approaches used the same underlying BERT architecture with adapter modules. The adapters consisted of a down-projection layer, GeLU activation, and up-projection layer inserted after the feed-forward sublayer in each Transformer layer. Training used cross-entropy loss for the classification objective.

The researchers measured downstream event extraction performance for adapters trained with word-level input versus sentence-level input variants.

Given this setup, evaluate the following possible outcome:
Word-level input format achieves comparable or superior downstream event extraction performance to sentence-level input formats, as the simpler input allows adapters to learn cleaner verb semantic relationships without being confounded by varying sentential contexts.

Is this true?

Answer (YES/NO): YES